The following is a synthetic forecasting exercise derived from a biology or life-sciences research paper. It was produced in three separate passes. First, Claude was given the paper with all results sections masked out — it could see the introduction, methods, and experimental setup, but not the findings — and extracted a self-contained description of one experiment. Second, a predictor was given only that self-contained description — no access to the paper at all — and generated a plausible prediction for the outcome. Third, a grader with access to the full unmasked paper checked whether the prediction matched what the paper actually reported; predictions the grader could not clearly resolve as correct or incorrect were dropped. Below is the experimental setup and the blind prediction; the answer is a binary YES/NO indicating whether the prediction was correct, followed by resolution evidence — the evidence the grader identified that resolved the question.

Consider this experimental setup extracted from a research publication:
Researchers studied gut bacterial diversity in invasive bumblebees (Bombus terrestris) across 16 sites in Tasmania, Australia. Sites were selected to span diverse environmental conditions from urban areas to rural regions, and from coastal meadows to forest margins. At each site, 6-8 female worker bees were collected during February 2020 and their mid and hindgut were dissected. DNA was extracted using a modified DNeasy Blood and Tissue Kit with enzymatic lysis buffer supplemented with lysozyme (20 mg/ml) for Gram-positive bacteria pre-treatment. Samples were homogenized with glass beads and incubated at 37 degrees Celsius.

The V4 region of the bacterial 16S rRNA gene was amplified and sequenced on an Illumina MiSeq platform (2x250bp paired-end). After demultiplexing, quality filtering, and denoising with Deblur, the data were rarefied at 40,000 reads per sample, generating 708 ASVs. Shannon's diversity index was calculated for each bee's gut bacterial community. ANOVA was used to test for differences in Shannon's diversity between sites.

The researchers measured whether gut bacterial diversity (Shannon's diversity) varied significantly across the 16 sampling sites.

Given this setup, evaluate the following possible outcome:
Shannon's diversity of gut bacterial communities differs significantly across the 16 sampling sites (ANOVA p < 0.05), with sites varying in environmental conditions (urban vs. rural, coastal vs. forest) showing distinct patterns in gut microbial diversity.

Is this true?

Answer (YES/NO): NO